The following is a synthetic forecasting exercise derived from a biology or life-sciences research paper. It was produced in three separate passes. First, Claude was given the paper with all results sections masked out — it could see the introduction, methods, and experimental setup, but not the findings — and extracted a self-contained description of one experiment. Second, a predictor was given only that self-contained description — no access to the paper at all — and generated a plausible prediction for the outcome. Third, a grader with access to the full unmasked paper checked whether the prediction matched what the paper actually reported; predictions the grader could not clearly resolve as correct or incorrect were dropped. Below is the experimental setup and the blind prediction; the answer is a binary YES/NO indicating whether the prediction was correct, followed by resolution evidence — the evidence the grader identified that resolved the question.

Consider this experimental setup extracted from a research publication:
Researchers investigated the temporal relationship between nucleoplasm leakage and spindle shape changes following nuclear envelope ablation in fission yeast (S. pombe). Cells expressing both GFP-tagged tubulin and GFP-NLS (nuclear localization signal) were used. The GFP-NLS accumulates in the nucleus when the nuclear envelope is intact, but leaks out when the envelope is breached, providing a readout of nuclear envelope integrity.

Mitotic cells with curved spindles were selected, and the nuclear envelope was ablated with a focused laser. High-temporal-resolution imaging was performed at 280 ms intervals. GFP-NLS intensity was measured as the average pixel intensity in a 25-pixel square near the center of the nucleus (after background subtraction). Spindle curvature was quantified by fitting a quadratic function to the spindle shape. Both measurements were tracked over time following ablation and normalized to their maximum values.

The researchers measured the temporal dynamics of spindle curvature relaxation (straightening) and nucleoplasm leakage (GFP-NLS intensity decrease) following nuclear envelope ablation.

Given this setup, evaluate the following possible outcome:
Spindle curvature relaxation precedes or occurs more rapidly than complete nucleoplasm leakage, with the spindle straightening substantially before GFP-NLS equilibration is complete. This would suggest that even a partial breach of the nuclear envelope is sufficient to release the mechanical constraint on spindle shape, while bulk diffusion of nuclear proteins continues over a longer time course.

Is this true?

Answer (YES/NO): NO